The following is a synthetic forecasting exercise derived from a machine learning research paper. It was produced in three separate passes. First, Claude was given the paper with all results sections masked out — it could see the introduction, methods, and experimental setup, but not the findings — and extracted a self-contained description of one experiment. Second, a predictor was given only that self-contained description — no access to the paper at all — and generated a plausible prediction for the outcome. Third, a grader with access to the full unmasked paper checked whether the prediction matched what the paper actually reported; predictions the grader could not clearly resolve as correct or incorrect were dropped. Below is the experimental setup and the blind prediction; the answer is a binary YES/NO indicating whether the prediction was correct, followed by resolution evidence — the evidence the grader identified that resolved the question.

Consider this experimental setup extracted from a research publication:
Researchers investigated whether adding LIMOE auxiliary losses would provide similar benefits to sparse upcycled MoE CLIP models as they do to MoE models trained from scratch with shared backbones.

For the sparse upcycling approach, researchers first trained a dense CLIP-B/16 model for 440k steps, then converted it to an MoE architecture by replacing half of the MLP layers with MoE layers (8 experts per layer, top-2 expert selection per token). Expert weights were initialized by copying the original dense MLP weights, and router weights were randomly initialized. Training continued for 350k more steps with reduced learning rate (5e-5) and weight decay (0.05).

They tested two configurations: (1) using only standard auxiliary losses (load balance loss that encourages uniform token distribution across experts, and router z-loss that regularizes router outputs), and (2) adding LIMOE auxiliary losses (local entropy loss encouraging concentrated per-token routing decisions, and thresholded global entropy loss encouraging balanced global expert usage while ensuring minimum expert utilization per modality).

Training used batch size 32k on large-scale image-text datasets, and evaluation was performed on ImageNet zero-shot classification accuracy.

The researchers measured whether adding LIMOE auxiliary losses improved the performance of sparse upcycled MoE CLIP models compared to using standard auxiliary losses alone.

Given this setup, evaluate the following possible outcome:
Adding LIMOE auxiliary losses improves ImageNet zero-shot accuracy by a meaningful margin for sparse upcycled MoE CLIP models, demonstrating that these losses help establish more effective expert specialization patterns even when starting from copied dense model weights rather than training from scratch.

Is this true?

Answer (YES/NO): NO